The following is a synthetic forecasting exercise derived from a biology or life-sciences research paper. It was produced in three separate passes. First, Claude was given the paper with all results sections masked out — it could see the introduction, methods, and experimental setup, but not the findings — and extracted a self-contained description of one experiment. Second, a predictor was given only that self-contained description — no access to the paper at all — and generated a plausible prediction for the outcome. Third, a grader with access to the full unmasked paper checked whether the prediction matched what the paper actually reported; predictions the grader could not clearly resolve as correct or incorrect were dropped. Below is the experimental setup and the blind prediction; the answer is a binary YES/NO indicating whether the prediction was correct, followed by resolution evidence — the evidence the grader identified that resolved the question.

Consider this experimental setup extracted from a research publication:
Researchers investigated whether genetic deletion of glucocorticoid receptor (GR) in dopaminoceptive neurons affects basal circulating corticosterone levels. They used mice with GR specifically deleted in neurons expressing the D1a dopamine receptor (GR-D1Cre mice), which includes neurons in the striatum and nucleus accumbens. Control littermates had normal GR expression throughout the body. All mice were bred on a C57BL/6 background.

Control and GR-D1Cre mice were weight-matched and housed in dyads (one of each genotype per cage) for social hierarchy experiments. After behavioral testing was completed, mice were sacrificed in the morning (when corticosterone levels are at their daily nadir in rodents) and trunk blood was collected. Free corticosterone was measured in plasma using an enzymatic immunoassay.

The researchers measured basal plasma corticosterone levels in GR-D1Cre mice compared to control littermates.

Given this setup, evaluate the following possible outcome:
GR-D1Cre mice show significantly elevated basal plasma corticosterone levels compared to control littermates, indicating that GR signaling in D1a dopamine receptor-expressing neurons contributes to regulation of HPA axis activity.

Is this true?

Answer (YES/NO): NO